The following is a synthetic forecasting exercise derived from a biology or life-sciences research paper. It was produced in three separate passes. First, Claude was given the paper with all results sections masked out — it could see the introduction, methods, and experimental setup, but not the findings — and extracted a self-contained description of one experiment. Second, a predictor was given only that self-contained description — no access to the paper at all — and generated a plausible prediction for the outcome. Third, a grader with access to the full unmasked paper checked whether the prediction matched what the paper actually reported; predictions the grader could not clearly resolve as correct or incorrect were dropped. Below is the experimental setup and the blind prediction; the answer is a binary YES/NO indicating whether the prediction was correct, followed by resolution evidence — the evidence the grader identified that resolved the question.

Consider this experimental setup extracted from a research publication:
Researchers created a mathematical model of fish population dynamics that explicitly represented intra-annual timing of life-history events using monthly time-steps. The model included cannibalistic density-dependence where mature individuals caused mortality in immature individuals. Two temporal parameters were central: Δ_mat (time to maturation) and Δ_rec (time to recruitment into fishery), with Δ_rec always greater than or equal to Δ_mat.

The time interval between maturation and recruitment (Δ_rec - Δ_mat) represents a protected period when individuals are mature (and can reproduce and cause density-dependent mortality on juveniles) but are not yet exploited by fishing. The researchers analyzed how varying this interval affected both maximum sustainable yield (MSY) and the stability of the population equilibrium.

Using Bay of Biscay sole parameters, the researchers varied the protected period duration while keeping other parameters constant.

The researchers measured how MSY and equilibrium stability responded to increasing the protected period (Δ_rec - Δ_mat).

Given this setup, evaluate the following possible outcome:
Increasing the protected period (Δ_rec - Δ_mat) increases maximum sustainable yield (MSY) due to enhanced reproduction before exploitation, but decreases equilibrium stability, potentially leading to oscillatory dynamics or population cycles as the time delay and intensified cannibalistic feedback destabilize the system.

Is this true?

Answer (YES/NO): NO